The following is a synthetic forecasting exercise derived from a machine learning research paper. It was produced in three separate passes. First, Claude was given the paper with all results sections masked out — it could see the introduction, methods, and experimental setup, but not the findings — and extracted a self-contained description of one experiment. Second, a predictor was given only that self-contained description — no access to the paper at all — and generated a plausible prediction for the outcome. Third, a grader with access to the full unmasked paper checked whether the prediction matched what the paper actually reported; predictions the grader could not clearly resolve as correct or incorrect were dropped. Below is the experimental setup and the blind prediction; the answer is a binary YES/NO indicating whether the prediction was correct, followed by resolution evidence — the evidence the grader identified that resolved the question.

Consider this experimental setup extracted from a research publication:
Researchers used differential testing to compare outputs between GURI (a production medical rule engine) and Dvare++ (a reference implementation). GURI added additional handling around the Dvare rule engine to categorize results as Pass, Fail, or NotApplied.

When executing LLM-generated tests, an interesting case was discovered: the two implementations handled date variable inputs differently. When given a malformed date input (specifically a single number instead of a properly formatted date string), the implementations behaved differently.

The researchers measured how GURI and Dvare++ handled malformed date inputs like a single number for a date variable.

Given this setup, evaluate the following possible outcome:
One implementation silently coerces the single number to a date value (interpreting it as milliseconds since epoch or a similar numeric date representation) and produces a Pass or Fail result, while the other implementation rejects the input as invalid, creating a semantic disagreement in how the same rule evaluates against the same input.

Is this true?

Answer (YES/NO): NO